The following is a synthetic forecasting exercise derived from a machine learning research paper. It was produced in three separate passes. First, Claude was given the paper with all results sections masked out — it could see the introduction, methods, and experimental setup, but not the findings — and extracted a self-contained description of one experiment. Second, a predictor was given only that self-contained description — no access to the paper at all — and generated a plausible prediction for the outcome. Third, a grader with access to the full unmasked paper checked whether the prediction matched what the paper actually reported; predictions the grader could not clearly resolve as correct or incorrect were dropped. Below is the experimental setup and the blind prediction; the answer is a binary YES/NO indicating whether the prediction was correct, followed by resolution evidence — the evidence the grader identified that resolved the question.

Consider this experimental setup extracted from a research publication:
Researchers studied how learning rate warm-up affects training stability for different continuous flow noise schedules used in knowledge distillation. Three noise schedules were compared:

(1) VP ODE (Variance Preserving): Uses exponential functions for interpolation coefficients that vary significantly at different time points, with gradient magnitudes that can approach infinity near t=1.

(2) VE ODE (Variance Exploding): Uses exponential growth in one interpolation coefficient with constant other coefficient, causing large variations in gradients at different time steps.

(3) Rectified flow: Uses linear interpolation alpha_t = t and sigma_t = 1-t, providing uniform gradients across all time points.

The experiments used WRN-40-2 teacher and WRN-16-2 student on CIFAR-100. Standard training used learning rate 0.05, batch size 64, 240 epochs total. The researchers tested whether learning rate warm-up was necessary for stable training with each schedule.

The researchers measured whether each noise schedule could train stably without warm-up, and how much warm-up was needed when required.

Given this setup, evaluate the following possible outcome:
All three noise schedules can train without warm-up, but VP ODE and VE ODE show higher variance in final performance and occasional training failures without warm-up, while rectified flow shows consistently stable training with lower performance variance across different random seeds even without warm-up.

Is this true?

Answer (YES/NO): NO